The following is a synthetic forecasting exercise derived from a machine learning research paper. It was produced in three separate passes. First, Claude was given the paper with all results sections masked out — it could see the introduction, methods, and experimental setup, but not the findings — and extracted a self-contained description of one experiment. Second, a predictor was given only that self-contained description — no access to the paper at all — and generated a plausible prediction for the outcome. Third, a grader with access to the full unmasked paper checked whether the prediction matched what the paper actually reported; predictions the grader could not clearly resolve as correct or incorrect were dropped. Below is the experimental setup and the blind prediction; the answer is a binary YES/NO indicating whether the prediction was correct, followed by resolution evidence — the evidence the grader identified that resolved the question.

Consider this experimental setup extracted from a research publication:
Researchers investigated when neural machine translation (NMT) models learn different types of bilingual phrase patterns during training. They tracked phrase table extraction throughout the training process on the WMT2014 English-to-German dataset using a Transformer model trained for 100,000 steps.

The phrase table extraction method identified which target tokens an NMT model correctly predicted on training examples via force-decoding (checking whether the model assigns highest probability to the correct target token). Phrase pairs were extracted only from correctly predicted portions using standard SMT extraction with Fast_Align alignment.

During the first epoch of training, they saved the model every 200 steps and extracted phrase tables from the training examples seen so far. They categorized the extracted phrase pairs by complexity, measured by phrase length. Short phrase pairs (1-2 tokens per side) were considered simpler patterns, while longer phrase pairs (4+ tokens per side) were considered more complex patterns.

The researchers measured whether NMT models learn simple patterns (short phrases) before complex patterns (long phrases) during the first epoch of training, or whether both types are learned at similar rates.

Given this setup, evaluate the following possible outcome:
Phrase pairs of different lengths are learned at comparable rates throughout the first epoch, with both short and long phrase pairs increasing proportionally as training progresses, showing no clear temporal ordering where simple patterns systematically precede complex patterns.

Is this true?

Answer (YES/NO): NO